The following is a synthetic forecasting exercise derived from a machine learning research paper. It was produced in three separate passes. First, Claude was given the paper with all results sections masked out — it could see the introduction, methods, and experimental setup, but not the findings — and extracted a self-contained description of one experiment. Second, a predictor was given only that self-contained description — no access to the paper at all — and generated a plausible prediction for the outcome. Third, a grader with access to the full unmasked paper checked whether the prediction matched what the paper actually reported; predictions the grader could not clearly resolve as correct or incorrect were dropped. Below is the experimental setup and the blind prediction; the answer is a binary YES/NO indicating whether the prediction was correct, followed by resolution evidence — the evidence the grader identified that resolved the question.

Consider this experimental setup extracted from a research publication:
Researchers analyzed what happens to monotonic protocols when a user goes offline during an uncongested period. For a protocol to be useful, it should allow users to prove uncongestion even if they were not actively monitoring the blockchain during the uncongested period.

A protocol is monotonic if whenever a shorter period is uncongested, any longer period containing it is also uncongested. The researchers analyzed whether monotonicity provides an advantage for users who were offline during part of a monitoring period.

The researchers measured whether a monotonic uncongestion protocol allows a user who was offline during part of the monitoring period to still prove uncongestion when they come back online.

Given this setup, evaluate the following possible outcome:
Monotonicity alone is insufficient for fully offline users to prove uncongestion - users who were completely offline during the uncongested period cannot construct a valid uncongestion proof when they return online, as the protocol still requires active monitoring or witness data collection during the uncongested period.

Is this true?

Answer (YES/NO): NO